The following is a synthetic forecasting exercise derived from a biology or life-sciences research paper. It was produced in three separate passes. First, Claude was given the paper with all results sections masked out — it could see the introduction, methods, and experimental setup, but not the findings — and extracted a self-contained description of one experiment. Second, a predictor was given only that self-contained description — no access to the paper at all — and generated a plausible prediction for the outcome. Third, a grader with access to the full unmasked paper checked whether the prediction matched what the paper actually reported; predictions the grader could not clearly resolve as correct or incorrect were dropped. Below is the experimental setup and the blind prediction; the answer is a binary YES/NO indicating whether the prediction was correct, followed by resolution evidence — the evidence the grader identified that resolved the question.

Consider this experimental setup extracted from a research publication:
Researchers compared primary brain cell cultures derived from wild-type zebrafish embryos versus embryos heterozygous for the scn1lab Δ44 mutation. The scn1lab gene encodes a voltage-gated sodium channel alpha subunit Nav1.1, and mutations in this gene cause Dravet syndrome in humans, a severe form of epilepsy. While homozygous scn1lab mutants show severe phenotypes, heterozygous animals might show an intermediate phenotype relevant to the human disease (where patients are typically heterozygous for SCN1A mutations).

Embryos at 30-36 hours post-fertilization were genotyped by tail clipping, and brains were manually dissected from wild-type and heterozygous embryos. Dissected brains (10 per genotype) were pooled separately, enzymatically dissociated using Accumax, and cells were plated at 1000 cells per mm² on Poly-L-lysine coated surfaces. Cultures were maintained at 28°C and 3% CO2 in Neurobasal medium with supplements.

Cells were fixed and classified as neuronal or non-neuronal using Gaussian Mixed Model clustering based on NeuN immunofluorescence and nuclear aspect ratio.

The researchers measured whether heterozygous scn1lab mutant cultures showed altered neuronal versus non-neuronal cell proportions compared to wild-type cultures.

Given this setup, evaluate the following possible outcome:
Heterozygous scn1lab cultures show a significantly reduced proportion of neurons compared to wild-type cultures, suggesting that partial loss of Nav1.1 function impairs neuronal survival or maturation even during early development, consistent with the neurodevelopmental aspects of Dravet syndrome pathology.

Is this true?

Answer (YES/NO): NO